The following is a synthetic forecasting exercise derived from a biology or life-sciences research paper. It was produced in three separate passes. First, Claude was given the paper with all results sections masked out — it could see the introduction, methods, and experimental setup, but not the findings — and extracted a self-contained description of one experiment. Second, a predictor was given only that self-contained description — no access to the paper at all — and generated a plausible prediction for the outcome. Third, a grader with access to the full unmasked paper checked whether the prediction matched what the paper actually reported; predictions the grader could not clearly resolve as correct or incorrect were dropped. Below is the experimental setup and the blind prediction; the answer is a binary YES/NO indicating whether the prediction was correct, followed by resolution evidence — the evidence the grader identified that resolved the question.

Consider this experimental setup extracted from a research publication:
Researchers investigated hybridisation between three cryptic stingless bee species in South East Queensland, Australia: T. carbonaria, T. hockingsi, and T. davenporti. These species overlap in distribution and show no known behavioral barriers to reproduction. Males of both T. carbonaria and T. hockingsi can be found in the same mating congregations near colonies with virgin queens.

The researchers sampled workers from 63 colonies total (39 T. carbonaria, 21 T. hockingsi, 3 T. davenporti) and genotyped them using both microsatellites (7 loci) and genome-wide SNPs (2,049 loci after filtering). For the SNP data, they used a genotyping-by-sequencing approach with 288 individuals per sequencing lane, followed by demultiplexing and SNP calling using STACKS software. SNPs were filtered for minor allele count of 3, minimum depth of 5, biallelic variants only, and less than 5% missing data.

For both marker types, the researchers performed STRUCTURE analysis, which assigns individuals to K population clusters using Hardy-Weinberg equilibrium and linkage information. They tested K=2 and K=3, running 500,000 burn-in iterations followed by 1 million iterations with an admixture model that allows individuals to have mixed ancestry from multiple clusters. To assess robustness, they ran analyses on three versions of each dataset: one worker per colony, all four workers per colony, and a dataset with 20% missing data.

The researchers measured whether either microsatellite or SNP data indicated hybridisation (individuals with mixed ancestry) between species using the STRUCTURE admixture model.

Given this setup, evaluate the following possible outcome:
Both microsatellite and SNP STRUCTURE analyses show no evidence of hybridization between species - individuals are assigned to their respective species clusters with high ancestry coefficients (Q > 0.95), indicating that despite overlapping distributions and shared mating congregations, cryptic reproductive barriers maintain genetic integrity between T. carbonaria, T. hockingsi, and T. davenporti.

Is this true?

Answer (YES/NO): YES